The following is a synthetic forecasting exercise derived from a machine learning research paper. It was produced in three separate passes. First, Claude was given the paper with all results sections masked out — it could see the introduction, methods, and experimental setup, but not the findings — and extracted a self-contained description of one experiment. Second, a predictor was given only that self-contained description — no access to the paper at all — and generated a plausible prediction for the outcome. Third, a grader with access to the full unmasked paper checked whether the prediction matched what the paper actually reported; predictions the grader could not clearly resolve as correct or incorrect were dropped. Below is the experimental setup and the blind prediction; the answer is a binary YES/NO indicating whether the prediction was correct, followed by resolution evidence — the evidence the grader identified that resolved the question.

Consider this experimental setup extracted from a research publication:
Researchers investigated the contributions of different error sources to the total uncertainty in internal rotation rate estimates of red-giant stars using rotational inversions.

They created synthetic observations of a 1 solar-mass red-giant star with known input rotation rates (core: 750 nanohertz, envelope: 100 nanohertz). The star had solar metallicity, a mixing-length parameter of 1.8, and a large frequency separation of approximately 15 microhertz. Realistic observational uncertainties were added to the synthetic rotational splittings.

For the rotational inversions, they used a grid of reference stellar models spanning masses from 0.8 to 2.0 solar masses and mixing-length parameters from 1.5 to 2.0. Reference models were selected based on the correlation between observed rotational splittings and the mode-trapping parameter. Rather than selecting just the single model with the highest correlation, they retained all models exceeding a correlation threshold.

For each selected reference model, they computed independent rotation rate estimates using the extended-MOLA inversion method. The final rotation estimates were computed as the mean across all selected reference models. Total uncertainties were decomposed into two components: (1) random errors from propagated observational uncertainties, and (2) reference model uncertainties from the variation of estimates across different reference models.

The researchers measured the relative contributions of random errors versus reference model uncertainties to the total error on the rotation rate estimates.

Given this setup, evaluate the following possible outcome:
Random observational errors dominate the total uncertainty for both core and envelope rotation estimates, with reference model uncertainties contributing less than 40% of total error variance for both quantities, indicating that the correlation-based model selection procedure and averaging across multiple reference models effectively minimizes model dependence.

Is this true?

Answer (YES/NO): NO